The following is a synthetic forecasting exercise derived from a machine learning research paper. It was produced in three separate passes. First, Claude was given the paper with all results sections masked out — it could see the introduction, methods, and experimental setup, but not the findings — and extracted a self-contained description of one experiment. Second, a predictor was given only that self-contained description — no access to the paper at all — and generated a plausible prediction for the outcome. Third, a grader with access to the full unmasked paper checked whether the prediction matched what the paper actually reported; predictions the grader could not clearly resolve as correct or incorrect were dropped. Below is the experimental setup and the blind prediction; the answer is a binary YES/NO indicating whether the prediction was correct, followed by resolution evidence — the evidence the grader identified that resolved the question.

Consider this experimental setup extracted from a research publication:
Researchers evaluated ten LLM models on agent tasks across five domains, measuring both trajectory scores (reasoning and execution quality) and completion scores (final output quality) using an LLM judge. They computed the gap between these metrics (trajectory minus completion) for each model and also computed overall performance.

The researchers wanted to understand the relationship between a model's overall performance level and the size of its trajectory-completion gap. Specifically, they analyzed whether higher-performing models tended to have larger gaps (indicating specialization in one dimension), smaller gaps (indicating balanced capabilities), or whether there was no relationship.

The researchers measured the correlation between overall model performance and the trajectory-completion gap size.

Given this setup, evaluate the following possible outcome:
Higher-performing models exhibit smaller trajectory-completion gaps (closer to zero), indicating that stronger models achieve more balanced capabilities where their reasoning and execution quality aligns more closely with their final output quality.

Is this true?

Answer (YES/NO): YES